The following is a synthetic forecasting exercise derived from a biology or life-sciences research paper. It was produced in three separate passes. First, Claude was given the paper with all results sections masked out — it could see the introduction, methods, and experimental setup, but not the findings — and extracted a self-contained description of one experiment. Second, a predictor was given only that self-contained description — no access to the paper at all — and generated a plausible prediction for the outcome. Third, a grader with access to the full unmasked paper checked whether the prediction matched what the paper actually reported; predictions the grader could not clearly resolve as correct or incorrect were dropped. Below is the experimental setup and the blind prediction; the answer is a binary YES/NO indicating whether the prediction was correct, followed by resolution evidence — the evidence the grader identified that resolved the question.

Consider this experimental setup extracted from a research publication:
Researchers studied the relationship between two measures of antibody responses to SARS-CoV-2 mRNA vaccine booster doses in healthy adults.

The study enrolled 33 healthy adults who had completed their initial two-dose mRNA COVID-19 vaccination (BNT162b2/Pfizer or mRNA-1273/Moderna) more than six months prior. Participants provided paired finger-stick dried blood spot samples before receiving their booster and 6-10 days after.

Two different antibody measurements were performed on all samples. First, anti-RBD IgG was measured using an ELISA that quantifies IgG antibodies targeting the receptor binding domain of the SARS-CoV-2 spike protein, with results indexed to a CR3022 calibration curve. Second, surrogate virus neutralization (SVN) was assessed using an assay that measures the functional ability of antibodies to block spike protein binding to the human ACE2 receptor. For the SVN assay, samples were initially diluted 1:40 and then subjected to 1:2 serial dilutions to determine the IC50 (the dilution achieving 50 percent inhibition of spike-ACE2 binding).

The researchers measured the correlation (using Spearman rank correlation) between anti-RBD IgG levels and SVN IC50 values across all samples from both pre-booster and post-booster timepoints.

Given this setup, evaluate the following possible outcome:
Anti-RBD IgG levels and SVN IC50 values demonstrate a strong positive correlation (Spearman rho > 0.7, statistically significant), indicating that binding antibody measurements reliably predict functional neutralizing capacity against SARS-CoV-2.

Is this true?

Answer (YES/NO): YES